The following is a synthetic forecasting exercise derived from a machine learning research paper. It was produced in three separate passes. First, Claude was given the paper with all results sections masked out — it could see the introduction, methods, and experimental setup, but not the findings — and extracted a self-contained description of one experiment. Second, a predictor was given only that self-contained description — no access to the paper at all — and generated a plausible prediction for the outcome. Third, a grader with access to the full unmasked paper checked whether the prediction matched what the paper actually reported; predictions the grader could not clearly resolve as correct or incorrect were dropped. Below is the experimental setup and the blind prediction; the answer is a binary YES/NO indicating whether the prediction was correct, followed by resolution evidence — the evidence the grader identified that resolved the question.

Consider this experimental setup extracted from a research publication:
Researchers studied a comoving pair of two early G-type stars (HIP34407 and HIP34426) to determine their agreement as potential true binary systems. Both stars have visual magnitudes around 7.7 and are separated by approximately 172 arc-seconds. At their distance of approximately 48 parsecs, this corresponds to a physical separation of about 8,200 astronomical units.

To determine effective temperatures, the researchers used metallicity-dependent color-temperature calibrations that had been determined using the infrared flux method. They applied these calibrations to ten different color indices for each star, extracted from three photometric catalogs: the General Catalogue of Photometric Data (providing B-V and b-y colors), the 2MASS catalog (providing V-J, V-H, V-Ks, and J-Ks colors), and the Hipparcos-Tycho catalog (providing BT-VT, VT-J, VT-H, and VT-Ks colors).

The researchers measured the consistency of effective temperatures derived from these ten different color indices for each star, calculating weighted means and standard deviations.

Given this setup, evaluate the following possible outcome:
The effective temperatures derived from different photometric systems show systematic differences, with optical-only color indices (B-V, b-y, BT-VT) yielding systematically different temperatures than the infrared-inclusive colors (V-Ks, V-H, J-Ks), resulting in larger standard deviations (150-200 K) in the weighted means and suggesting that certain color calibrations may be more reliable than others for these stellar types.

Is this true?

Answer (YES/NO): NO